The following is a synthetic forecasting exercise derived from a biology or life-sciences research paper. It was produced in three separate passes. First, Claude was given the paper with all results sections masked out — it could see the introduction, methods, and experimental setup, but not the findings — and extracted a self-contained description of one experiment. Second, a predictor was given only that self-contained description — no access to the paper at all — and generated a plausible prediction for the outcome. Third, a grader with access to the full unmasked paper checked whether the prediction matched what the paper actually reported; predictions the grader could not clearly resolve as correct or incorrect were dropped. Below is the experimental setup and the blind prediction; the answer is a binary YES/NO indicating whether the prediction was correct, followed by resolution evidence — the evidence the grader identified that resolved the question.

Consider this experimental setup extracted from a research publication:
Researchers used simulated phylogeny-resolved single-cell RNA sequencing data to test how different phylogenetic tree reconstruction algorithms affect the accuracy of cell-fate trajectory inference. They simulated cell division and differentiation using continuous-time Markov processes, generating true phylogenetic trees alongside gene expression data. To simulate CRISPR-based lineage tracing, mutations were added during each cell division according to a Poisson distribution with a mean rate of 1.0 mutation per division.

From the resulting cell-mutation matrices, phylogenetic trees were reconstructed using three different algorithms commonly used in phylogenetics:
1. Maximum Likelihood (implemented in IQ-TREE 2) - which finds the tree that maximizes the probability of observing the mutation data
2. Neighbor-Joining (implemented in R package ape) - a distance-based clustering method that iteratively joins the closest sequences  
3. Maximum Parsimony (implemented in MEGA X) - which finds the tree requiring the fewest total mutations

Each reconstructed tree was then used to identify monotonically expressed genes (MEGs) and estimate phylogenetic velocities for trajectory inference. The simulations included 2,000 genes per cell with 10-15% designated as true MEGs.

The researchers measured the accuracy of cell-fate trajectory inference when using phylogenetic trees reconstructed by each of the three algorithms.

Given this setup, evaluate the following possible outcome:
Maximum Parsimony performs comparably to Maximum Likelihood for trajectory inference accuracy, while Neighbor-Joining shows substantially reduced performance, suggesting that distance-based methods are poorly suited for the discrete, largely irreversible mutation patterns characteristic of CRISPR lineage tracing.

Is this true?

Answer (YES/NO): NO